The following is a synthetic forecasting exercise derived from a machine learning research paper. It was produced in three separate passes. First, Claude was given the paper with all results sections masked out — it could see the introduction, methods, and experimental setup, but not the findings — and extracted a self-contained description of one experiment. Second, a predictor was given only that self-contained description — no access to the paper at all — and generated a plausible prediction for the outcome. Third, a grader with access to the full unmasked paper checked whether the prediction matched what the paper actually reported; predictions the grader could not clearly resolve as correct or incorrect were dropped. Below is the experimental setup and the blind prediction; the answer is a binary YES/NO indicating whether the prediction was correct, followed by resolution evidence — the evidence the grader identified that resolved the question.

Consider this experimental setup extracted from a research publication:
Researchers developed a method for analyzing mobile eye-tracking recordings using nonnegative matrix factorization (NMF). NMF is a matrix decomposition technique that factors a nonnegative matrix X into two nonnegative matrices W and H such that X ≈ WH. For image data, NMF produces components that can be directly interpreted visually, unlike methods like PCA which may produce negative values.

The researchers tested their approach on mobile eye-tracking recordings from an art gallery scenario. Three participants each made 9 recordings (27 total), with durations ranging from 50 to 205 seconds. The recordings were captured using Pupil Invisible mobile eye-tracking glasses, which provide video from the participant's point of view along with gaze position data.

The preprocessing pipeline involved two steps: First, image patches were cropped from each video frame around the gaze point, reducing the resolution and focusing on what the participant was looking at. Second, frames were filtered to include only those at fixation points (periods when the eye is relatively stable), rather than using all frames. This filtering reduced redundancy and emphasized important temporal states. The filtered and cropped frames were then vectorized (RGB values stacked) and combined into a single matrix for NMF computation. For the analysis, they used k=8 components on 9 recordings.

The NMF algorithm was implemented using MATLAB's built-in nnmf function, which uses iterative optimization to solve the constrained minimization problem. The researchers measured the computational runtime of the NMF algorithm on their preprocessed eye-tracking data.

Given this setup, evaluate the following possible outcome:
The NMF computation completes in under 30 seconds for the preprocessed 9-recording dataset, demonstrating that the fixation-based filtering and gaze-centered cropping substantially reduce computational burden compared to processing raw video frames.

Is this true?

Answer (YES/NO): NO